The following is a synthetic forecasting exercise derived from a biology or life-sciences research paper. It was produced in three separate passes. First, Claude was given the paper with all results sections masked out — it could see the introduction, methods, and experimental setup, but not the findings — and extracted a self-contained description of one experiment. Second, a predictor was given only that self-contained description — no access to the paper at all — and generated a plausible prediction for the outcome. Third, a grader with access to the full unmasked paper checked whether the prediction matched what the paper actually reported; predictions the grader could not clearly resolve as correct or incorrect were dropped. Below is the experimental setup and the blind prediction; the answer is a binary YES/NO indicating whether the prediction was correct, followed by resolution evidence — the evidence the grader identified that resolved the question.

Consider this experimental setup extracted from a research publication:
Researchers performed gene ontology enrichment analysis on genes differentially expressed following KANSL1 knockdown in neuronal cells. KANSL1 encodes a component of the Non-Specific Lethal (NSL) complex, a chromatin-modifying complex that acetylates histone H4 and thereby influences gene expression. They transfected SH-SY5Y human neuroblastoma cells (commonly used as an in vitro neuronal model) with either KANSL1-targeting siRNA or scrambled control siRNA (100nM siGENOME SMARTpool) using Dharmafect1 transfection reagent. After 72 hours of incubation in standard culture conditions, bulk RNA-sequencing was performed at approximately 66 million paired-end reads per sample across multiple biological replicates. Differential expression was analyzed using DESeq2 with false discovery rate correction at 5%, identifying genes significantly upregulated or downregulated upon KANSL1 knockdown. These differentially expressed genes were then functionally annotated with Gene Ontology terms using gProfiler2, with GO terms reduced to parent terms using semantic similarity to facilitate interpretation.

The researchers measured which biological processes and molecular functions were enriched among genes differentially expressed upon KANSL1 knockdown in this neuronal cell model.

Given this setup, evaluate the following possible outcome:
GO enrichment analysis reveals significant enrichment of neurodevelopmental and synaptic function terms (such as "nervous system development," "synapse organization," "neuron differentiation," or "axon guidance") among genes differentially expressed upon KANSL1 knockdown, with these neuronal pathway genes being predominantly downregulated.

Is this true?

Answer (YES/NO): NO